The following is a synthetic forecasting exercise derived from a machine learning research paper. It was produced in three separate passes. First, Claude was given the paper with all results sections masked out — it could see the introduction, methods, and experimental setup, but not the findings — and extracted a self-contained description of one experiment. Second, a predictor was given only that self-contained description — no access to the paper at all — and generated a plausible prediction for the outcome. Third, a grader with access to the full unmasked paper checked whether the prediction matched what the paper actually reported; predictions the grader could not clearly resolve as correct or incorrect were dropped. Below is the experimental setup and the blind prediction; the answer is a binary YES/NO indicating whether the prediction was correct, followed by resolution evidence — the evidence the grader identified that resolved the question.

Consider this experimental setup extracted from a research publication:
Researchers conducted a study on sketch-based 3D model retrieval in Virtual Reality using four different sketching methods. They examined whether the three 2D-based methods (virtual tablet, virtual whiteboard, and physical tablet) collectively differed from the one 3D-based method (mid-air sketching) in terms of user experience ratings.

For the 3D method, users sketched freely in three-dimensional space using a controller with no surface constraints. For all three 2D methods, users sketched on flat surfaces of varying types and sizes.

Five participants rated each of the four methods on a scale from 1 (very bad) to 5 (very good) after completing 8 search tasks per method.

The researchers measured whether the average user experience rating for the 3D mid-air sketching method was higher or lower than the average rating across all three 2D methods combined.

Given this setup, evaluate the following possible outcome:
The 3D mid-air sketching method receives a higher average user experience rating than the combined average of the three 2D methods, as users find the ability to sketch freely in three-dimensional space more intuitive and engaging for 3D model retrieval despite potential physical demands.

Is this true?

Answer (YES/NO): YES